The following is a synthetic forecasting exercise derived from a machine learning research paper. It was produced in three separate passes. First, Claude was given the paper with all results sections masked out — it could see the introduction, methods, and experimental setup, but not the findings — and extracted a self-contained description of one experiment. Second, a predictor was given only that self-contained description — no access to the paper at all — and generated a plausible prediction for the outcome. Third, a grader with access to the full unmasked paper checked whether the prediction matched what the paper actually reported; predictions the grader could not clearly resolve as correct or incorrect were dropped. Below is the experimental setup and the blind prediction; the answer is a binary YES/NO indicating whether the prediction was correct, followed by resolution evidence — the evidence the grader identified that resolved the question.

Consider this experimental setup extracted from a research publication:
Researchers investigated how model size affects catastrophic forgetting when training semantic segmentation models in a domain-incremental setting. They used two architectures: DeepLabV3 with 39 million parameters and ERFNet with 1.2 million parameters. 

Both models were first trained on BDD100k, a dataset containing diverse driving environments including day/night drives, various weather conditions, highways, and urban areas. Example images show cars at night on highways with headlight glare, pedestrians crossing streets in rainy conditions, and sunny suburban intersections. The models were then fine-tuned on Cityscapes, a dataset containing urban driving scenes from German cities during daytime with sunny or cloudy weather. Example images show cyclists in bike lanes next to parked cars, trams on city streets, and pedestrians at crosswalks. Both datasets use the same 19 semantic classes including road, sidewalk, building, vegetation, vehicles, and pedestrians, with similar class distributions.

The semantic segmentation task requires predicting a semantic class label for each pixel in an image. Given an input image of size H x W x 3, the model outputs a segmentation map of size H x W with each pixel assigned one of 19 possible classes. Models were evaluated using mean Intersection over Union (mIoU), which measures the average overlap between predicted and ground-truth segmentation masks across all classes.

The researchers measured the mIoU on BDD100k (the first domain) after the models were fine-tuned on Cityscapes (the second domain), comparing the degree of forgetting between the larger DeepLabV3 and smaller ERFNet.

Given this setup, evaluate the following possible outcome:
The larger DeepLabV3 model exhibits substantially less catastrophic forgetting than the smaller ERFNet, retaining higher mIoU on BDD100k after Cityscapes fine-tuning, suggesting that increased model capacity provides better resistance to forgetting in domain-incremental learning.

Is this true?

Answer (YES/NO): YES